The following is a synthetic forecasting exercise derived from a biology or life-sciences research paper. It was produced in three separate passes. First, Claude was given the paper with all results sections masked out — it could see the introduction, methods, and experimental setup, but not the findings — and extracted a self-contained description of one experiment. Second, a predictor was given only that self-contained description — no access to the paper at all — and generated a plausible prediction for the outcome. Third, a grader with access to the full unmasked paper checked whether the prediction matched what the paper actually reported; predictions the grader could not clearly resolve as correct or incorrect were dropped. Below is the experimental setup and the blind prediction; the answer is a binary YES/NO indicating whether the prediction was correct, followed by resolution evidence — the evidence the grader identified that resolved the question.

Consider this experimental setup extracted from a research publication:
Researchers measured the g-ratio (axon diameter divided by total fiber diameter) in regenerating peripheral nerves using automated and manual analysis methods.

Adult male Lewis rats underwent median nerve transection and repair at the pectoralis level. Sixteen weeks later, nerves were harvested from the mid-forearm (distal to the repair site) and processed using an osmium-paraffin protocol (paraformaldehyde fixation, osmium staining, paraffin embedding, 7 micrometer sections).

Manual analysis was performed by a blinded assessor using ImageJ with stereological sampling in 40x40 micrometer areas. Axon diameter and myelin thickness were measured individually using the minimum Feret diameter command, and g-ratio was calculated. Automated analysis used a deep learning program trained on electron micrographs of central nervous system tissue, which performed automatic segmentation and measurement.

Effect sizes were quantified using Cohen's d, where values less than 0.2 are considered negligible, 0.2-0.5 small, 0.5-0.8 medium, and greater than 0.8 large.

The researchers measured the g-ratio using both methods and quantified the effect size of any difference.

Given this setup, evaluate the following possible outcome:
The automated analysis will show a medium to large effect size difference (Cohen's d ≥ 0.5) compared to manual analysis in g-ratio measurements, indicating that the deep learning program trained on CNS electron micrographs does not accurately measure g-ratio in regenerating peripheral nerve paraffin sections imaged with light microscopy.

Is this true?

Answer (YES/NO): YES